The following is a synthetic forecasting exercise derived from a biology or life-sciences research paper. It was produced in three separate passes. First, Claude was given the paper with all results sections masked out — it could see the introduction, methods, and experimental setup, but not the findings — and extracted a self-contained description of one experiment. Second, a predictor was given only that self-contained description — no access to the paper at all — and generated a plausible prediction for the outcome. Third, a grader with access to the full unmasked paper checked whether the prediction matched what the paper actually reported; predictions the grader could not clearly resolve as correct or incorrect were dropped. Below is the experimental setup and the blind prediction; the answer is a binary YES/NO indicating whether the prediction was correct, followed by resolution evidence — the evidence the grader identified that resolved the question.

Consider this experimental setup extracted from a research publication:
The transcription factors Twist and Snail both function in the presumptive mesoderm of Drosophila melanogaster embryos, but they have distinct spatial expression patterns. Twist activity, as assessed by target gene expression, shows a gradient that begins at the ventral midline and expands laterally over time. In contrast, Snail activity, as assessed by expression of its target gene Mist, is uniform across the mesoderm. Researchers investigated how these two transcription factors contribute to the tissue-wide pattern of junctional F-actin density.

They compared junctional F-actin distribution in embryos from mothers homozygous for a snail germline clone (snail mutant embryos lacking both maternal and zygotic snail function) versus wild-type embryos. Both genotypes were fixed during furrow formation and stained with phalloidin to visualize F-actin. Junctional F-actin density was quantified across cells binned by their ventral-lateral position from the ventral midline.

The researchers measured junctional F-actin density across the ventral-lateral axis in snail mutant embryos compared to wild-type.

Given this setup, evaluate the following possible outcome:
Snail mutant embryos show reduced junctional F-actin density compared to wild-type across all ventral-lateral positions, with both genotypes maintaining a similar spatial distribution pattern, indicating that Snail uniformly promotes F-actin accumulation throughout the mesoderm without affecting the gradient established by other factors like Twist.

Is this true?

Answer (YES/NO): NO